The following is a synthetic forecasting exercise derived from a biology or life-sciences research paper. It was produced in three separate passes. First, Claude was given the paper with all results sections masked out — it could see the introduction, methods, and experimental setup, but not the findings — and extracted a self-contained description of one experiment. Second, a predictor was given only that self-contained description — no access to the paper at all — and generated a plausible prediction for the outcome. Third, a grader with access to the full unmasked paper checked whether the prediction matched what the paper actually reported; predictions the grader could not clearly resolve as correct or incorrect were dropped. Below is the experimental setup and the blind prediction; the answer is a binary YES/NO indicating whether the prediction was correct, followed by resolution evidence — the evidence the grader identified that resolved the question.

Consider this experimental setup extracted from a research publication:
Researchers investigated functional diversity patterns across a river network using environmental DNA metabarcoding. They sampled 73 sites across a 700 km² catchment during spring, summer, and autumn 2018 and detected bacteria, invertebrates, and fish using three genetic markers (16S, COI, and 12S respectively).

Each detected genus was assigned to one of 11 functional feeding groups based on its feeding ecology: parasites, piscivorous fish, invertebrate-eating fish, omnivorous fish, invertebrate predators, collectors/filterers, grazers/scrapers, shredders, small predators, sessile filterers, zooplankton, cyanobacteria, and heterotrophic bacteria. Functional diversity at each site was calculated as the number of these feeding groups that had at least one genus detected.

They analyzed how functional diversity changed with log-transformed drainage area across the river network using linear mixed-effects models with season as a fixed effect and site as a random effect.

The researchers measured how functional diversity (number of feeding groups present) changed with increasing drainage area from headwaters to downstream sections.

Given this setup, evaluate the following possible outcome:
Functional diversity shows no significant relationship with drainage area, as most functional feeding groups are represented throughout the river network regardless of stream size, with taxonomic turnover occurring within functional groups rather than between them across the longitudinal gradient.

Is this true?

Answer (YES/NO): NO